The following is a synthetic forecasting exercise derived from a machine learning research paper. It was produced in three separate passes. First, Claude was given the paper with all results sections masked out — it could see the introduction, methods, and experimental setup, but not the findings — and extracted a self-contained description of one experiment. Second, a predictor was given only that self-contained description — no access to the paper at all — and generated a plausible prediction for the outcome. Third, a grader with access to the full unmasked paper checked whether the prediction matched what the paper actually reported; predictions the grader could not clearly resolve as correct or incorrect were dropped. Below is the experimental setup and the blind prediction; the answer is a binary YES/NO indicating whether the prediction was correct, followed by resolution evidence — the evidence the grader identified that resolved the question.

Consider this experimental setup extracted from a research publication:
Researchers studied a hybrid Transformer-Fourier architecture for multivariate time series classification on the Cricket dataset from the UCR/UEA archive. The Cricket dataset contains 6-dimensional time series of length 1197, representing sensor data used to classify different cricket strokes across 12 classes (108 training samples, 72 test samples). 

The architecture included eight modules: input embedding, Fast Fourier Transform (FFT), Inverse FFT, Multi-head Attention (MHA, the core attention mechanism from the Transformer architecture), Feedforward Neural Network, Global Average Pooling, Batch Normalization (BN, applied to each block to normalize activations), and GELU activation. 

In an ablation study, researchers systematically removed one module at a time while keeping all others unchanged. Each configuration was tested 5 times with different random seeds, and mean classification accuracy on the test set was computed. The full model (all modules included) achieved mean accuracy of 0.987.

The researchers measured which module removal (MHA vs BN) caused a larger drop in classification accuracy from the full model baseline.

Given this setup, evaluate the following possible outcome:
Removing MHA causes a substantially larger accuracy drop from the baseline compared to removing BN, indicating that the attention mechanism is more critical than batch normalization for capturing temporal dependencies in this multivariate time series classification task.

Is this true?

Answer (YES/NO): YES